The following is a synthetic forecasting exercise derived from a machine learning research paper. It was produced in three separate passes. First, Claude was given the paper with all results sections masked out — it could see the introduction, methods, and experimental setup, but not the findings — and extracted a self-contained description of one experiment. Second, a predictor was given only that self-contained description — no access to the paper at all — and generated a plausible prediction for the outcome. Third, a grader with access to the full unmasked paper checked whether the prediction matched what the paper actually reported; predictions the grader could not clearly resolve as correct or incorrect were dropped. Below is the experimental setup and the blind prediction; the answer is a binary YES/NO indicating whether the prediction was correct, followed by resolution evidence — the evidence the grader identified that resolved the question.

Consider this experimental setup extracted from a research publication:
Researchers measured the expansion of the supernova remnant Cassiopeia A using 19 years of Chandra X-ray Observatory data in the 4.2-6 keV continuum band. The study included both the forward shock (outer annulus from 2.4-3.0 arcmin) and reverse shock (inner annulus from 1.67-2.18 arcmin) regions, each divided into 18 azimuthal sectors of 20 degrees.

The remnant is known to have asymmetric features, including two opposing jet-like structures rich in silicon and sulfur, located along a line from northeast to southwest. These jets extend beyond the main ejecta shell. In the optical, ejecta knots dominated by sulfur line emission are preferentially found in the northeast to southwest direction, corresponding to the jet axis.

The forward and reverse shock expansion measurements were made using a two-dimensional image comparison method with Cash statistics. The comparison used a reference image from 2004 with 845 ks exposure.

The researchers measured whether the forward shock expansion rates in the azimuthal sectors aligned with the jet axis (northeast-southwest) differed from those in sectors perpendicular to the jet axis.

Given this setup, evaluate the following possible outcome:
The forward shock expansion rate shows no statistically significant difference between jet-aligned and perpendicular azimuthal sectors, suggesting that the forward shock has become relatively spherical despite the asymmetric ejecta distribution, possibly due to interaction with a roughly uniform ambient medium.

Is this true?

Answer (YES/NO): NO